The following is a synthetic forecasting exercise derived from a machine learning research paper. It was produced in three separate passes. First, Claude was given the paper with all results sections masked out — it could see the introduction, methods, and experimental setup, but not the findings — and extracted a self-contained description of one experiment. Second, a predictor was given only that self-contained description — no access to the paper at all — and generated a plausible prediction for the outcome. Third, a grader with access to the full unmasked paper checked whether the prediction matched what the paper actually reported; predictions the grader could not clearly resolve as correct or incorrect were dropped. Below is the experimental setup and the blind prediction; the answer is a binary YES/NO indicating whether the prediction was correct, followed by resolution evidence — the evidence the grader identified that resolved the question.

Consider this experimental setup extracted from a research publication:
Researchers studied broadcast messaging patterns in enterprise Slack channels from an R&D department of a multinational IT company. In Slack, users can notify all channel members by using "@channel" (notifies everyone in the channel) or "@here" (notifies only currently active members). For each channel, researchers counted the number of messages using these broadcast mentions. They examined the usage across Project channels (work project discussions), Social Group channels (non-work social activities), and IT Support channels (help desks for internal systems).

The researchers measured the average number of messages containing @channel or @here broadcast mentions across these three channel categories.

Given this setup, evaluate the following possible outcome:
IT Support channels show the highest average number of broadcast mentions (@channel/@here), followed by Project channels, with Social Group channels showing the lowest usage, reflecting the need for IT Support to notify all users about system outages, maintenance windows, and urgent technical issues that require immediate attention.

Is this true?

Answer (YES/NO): NO